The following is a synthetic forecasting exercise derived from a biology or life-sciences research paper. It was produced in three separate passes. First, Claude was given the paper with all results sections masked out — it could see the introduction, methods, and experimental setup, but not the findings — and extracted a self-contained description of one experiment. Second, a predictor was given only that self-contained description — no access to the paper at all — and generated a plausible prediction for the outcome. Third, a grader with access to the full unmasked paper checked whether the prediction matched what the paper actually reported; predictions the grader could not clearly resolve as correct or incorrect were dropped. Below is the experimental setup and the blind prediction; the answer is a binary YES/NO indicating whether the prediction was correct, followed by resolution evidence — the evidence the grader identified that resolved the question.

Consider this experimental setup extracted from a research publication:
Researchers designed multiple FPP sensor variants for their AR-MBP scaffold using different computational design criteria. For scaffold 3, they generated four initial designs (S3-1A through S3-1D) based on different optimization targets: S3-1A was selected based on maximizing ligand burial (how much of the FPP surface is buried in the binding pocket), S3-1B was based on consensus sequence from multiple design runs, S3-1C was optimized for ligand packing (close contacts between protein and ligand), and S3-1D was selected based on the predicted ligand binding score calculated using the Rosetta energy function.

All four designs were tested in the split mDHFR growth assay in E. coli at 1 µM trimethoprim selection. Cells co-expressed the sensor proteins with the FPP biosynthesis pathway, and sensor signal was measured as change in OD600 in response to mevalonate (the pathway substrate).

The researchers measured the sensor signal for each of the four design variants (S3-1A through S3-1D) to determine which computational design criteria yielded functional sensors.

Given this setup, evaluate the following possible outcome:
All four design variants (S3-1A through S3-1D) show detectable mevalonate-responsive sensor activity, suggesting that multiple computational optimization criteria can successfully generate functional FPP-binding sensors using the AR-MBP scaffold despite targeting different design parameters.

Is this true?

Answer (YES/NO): NO